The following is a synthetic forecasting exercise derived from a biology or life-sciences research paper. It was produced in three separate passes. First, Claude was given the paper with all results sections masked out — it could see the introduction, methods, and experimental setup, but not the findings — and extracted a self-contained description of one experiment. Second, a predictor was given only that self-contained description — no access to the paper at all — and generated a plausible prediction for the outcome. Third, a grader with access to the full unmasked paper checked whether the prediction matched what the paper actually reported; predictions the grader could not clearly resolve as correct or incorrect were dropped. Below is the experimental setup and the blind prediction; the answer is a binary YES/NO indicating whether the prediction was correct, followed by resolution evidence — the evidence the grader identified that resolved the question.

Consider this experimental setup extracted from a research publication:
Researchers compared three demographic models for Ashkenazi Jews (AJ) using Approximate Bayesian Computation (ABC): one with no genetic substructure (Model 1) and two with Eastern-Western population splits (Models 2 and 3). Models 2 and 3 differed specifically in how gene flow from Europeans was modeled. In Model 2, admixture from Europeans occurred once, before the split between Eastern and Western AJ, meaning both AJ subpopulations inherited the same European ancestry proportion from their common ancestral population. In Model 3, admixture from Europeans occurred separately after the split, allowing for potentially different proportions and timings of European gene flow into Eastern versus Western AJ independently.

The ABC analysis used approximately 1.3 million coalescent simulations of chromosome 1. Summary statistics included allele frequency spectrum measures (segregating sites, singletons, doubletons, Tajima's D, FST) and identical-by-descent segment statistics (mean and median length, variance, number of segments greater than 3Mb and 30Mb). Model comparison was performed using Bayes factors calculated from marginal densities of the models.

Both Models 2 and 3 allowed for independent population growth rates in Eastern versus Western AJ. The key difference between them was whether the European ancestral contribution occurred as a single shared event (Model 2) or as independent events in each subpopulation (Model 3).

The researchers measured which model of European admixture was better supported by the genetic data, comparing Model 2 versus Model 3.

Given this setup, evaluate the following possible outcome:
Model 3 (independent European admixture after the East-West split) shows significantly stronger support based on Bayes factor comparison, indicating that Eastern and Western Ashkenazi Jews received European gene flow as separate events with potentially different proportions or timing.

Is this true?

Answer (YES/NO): NO